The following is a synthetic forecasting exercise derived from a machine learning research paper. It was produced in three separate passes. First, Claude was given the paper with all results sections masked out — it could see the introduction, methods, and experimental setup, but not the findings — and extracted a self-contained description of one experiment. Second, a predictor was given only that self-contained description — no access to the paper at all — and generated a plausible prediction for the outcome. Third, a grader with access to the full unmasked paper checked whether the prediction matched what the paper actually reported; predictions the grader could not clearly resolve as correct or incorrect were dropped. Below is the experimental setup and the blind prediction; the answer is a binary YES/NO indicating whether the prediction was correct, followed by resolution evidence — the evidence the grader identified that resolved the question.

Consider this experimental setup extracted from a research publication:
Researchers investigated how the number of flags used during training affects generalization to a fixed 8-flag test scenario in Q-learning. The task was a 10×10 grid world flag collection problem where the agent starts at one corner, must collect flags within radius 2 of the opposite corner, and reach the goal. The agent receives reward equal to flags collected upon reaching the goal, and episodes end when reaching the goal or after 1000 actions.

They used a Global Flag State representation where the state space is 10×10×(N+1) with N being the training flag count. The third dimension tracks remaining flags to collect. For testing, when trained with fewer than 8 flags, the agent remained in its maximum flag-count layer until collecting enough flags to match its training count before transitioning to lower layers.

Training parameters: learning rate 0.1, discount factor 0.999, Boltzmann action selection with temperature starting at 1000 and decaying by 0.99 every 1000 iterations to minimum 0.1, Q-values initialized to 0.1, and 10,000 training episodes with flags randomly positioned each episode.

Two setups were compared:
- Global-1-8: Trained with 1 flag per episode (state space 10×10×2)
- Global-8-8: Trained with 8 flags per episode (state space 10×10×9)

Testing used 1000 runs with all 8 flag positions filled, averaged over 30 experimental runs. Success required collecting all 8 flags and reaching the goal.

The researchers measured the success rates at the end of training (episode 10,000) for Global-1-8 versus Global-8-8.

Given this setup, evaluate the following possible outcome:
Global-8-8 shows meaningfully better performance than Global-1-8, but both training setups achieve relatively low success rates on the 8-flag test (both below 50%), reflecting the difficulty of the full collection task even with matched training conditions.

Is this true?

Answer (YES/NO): NO